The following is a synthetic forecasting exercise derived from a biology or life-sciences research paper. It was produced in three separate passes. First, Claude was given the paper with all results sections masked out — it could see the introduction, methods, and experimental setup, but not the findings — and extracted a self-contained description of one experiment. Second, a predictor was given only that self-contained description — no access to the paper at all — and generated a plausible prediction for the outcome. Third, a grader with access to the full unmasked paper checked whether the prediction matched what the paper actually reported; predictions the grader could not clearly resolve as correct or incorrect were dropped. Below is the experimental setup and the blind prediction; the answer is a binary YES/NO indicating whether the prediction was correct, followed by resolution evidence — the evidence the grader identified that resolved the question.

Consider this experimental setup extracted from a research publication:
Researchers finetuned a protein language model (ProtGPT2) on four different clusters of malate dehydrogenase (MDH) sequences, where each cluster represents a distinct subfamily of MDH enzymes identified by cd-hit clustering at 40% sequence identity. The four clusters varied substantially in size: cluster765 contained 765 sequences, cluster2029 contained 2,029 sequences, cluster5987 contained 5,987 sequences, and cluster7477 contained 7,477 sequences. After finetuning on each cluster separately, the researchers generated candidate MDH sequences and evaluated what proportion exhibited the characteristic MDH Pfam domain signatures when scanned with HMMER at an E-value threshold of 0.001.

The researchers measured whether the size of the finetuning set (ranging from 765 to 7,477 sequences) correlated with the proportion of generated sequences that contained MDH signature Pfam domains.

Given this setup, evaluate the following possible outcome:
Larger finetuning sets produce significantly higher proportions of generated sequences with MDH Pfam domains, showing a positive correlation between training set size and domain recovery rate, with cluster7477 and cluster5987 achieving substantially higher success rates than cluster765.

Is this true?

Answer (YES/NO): NO